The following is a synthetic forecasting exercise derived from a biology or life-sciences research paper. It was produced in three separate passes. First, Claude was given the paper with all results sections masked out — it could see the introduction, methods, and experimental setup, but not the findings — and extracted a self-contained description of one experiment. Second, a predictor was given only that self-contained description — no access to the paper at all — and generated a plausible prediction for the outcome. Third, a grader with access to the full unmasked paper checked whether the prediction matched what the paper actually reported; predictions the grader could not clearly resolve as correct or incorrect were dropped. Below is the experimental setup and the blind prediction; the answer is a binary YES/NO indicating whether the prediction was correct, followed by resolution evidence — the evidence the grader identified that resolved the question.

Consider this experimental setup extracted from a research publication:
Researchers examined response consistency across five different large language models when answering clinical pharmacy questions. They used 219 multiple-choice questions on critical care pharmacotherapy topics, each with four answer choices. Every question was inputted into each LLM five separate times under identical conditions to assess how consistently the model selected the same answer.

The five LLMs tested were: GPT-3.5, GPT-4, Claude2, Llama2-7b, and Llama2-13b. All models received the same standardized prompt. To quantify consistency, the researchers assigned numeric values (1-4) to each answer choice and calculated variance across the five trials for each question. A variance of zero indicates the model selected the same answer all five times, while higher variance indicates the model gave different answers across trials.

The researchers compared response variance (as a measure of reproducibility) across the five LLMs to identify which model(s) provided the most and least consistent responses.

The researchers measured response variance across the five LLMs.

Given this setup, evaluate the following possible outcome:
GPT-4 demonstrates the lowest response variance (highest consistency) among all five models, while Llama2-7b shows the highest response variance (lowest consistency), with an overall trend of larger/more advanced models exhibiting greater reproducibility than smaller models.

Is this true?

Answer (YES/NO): NO